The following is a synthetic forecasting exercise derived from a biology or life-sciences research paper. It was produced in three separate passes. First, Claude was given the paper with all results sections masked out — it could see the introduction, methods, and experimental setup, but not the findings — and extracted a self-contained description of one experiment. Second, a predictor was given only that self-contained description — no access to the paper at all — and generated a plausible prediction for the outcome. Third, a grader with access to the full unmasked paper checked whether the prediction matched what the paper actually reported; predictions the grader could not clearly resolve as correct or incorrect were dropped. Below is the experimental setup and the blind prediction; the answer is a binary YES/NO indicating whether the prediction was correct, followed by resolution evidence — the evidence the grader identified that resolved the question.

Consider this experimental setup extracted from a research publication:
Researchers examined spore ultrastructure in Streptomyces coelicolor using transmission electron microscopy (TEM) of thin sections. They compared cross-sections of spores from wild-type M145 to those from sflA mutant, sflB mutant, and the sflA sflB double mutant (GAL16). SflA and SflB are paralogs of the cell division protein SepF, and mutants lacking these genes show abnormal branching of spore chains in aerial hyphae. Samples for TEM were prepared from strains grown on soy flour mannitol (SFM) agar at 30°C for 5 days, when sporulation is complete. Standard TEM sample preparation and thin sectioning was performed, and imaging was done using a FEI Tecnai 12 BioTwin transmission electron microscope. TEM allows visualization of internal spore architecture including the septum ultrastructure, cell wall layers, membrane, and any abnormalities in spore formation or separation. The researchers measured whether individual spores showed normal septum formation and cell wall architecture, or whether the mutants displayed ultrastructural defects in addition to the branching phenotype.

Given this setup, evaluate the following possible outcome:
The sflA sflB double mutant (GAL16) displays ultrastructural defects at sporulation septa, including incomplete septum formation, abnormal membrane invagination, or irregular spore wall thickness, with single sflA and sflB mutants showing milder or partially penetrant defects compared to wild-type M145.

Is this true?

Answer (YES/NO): YES